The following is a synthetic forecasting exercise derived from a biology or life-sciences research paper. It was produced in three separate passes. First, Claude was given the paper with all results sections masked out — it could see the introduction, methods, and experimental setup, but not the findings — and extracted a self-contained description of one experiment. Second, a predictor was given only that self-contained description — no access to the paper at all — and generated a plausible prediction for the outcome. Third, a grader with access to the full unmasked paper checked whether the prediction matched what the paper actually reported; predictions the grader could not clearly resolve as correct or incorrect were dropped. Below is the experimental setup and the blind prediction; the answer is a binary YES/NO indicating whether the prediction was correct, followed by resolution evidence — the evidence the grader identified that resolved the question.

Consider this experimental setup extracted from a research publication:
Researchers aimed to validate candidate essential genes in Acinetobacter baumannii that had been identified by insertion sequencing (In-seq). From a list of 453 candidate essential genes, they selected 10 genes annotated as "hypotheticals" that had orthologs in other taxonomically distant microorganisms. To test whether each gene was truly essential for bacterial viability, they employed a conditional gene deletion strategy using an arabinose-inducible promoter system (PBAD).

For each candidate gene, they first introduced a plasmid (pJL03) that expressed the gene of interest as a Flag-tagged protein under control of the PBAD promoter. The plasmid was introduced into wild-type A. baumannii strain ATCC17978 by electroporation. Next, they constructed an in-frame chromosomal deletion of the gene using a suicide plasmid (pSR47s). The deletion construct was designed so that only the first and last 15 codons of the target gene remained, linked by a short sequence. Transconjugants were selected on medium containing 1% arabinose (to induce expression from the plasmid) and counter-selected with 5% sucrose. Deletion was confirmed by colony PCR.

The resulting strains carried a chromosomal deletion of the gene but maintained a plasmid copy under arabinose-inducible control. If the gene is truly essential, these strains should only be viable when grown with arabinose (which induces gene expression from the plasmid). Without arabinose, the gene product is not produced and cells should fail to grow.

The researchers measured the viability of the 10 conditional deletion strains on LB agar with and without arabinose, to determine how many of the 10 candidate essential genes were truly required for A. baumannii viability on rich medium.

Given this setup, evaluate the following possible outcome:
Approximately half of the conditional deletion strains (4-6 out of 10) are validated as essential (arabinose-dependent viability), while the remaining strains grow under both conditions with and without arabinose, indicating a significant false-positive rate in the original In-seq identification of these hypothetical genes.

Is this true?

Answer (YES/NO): NO